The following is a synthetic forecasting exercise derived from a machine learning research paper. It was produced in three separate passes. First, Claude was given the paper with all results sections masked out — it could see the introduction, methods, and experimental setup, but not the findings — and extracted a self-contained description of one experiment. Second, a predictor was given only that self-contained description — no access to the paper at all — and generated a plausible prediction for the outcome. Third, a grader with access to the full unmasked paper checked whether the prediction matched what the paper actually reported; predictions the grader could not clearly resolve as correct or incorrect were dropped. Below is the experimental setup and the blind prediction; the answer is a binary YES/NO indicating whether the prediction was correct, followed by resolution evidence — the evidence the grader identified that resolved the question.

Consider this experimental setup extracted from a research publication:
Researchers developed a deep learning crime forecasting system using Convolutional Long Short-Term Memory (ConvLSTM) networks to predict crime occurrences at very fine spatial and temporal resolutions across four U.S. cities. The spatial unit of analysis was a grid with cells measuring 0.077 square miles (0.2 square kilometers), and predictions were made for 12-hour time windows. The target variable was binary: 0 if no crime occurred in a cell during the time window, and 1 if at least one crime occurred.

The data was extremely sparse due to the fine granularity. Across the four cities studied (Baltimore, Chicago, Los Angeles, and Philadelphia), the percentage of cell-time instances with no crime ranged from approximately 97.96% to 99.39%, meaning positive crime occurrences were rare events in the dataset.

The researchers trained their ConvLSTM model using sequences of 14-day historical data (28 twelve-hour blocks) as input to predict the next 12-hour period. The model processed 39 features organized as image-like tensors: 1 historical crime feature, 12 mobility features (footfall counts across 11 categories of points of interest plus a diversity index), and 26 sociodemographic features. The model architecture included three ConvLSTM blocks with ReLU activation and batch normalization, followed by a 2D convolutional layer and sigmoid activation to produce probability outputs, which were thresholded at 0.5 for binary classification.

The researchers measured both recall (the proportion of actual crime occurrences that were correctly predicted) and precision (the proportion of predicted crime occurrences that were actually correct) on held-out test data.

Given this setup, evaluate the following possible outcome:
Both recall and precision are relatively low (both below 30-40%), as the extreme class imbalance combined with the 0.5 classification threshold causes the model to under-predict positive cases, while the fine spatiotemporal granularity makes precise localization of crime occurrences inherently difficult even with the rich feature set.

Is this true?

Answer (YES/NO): NO